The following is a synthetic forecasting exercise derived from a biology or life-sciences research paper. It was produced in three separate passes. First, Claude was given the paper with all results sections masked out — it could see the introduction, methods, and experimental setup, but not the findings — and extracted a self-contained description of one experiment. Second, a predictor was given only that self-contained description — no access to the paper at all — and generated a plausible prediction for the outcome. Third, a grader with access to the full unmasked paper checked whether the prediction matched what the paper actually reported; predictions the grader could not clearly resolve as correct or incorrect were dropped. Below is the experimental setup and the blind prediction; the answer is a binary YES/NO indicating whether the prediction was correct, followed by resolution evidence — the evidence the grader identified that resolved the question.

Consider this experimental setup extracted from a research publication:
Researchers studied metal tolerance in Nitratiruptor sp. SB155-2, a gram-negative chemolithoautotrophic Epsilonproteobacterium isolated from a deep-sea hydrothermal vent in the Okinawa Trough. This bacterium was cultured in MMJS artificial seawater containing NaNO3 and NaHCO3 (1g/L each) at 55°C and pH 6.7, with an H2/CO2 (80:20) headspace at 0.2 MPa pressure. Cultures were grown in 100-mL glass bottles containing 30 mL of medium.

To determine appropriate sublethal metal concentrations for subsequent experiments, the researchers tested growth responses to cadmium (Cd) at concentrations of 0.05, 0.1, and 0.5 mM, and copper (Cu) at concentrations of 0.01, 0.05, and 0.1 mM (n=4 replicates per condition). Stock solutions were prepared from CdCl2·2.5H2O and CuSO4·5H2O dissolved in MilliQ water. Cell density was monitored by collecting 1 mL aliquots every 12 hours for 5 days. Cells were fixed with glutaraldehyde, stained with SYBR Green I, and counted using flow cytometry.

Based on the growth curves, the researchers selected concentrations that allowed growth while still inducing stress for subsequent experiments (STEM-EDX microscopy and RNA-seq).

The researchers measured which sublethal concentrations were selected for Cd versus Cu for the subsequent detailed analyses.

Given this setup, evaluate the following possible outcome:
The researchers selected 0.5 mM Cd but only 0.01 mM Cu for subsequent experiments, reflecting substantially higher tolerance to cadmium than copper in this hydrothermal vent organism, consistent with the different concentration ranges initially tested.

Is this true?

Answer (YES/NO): NO